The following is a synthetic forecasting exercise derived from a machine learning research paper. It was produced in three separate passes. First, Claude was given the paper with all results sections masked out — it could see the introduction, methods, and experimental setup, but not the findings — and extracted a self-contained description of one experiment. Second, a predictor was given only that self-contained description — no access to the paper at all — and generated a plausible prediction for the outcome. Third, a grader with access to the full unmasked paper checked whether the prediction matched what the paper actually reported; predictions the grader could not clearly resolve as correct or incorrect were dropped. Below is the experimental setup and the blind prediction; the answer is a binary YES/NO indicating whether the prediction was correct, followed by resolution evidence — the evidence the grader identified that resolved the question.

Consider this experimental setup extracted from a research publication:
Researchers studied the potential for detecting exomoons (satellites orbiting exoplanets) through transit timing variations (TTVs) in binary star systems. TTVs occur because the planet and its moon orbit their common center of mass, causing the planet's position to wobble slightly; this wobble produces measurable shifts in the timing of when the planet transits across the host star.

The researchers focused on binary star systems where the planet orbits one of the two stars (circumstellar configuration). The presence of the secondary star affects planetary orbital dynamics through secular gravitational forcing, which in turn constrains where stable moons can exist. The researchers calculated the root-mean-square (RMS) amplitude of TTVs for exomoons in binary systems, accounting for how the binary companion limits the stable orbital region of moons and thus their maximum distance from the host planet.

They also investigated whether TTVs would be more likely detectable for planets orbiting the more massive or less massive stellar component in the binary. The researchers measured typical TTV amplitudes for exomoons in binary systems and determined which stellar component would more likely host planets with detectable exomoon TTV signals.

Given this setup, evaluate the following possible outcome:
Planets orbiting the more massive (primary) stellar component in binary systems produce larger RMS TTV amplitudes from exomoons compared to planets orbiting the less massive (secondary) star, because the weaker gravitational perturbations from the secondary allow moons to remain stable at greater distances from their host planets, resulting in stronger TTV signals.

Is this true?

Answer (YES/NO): NO